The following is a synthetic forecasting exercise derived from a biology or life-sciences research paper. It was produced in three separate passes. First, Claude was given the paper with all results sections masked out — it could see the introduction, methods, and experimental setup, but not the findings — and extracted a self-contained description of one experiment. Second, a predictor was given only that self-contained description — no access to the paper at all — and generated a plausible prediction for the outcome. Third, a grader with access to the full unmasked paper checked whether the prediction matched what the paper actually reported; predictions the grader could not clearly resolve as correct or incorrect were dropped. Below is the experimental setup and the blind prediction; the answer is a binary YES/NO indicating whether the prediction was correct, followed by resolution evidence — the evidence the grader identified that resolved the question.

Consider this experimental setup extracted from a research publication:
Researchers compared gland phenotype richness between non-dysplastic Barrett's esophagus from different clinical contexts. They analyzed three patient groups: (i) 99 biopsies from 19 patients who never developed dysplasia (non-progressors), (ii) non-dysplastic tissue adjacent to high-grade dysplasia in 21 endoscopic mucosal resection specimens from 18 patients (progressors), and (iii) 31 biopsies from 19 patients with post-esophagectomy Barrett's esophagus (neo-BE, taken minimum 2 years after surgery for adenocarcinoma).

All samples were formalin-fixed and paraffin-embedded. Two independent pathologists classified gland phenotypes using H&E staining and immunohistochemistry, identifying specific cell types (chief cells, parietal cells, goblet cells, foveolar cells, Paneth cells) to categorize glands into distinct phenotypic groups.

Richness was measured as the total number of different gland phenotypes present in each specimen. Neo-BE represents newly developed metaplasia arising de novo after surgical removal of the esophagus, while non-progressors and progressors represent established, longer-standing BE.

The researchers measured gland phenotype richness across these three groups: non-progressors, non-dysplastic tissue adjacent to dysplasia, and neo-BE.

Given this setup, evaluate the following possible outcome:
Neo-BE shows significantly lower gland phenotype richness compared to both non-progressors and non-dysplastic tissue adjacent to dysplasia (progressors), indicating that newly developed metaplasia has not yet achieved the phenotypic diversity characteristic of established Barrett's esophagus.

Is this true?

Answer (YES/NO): YES